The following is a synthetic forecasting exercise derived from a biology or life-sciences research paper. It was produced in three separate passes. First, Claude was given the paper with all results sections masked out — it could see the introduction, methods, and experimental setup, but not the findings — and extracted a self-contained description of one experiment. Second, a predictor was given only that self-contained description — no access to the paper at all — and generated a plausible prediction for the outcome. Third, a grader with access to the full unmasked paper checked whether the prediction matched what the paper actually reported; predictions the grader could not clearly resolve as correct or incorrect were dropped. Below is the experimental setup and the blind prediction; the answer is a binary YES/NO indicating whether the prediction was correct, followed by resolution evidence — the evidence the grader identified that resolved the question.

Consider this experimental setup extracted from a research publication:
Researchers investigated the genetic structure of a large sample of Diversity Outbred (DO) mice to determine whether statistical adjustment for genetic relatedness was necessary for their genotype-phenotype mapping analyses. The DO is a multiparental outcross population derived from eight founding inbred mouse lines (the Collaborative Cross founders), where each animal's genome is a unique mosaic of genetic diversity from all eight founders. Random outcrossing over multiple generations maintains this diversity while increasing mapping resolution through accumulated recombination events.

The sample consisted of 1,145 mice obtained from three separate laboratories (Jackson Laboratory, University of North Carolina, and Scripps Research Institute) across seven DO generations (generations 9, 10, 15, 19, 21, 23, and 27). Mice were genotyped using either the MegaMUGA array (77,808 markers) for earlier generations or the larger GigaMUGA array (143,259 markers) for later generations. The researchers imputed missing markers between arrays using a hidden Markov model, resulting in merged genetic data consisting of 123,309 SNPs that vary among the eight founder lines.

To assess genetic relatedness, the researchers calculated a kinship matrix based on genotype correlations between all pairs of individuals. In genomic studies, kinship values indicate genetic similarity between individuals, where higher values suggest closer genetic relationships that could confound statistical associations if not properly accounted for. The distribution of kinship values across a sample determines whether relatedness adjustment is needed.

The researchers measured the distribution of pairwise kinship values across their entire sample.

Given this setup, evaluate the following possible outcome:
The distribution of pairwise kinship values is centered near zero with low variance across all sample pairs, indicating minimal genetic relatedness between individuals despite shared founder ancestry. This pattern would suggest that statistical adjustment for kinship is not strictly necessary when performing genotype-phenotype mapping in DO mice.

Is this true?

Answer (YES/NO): YES